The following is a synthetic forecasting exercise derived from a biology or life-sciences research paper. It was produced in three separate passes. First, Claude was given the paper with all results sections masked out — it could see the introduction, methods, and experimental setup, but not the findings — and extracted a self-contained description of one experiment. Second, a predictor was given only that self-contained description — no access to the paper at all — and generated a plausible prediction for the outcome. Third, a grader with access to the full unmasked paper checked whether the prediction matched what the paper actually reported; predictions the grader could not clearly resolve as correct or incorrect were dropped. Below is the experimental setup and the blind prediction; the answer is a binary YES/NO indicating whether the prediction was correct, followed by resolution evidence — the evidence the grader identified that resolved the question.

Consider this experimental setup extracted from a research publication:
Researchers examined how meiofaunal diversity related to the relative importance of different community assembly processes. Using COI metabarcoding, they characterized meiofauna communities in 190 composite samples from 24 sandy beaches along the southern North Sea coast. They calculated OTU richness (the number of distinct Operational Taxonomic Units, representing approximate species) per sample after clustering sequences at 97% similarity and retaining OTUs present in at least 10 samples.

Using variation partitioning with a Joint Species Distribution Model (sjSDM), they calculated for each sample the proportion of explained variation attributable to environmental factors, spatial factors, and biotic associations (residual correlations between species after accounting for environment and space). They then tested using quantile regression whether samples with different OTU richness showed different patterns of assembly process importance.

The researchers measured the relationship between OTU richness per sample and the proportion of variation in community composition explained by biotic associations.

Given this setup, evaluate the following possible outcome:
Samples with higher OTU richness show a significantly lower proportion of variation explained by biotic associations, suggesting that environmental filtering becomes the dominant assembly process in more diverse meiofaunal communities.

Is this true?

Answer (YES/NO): NO